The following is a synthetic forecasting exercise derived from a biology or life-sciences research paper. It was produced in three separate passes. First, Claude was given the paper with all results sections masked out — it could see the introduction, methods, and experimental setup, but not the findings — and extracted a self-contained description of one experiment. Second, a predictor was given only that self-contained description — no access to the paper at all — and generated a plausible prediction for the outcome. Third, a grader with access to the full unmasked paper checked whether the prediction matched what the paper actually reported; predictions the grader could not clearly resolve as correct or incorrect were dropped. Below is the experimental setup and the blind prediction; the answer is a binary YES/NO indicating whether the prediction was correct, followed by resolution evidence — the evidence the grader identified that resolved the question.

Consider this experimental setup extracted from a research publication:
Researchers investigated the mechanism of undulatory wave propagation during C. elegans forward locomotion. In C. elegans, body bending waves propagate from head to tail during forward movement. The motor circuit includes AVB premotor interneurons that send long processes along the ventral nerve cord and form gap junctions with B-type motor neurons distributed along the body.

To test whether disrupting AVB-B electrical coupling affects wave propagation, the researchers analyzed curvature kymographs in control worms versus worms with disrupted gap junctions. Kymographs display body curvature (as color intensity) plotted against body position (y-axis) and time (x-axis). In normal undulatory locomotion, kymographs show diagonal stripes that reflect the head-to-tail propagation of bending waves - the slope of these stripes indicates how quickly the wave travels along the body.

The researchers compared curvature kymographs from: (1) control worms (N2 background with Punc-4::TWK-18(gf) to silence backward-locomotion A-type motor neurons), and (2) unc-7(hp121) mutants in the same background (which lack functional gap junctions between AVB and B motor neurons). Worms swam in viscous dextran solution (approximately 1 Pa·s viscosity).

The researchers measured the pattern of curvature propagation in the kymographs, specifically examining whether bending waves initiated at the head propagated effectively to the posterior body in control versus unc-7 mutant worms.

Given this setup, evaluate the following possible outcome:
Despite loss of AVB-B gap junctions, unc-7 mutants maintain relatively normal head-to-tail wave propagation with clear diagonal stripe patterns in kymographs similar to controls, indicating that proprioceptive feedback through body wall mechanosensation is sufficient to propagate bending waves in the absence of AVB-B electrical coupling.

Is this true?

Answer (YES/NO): NO